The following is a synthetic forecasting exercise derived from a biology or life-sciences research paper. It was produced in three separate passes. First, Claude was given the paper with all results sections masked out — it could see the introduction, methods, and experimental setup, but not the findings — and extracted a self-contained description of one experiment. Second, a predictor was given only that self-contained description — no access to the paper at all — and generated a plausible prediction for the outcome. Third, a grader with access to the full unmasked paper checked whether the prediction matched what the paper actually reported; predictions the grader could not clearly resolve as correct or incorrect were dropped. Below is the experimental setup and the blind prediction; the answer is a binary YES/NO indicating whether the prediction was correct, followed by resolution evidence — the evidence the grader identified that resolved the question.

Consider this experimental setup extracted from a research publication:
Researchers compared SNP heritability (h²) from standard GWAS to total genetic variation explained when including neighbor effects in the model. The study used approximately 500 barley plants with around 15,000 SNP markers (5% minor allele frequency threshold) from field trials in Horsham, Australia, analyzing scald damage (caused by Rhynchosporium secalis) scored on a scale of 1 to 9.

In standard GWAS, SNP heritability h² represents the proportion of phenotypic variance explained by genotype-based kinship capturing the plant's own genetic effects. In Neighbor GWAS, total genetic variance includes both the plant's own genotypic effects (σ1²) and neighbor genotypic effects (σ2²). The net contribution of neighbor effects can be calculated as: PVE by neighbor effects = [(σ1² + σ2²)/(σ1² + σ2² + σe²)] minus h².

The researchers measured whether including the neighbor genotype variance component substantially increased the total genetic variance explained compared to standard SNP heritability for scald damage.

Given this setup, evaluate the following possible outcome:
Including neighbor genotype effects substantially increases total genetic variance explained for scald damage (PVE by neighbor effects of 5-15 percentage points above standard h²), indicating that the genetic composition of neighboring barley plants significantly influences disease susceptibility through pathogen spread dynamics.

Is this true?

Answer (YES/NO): NO